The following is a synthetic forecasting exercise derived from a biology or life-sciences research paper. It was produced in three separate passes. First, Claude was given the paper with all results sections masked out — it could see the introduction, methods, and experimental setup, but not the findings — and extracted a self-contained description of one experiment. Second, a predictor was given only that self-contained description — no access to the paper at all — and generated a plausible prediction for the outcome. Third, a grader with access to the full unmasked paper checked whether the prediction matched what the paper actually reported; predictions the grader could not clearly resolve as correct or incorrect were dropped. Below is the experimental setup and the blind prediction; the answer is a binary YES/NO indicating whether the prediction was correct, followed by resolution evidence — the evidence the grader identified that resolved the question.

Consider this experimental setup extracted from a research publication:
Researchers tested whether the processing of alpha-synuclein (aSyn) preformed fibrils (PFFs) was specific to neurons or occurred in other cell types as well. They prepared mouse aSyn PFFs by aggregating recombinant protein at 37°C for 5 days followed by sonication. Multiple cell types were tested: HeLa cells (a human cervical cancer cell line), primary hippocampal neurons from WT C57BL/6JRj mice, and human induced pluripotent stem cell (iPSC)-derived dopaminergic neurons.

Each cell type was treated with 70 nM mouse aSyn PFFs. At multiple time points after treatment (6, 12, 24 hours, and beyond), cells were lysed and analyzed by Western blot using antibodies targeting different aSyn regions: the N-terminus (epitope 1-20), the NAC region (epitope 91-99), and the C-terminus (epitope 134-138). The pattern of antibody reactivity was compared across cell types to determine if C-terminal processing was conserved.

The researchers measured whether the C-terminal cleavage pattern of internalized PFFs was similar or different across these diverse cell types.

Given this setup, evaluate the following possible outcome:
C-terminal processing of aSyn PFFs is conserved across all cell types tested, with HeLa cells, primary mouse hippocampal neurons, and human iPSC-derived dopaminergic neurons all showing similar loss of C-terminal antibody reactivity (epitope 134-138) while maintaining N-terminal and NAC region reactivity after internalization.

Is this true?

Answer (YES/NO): YES